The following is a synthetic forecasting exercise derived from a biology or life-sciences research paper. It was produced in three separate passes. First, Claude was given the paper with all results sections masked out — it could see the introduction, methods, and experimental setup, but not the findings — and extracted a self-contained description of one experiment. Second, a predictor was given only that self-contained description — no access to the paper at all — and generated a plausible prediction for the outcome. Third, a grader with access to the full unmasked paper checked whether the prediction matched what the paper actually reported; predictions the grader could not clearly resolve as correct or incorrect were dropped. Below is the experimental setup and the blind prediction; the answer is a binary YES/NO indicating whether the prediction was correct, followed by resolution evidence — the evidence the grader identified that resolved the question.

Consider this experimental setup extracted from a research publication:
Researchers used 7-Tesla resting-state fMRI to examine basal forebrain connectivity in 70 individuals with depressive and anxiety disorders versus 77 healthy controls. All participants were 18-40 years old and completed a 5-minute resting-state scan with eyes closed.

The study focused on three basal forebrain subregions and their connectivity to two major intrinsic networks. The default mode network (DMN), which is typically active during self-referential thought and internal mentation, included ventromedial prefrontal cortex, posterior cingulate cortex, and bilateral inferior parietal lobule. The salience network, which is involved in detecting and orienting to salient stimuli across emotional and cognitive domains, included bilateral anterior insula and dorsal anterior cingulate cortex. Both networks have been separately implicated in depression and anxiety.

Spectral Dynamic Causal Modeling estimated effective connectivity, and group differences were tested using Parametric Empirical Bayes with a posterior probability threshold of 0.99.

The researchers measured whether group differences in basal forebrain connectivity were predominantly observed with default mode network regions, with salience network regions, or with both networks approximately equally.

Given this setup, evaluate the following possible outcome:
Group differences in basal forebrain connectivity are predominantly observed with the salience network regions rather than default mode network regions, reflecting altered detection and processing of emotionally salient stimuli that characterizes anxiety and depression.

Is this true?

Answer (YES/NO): NO